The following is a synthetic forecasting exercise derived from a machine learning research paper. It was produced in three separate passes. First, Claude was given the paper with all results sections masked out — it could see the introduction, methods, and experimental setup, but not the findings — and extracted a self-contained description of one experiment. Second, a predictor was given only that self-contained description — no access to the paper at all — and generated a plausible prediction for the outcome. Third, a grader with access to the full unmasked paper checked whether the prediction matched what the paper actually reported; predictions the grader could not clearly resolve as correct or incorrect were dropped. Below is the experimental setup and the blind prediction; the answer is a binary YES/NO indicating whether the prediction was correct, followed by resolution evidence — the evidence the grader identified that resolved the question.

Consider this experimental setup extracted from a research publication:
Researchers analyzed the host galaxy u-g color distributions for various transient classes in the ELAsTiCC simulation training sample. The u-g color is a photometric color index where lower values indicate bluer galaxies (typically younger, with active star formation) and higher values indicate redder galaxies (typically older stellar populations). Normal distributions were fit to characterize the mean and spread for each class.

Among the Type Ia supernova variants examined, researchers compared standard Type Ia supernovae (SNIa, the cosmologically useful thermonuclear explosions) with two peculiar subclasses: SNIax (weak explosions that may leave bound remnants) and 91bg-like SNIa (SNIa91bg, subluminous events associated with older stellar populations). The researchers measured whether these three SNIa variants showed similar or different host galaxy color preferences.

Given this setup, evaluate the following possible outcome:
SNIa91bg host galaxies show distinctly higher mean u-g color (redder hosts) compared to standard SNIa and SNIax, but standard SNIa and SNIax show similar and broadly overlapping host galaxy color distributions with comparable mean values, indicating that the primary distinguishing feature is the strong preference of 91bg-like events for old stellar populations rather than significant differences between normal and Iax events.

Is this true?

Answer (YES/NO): YES